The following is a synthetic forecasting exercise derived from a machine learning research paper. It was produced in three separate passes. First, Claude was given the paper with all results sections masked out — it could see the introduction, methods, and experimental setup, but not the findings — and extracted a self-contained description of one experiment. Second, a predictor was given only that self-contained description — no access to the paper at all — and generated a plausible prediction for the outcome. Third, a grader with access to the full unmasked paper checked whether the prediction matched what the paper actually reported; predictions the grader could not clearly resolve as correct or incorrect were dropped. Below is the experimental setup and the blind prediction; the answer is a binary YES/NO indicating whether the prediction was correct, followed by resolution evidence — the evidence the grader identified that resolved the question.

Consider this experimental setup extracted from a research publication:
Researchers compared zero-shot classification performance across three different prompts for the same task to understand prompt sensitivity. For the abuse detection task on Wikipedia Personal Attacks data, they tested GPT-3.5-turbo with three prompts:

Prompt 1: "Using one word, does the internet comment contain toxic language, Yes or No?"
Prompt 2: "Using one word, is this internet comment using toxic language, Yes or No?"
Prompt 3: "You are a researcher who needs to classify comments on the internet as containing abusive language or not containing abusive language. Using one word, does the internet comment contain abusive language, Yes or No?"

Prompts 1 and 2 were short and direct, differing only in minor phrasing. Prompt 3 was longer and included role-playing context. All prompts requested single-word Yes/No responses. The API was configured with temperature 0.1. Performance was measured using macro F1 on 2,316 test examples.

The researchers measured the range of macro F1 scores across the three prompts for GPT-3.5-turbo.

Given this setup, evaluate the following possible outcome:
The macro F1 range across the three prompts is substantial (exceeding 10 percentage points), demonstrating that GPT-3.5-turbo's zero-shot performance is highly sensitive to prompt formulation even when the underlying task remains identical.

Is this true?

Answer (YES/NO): YES